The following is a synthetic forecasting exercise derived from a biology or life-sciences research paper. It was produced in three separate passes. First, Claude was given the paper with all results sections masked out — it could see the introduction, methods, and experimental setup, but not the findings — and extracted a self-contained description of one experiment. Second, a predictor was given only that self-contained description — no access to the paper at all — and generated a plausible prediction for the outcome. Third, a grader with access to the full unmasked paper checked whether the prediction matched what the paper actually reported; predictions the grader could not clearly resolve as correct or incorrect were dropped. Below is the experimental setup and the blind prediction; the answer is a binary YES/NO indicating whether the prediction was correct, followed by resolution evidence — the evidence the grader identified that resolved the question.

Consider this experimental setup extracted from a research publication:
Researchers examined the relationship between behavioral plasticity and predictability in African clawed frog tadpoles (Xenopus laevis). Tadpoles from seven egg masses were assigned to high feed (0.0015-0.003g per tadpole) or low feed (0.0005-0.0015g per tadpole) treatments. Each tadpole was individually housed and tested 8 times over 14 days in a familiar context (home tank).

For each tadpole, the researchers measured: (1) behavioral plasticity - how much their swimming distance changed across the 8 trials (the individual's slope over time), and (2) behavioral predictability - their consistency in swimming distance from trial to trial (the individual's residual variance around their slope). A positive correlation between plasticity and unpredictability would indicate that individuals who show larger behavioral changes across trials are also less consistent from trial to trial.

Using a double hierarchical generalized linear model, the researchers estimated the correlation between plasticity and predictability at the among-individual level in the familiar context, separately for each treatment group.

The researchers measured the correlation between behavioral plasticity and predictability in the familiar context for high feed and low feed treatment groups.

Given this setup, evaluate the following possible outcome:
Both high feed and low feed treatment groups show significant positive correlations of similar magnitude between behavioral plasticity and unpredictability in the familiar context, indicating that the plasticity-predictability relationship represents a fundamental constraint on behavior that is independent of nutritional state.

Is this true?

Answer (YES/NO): NO